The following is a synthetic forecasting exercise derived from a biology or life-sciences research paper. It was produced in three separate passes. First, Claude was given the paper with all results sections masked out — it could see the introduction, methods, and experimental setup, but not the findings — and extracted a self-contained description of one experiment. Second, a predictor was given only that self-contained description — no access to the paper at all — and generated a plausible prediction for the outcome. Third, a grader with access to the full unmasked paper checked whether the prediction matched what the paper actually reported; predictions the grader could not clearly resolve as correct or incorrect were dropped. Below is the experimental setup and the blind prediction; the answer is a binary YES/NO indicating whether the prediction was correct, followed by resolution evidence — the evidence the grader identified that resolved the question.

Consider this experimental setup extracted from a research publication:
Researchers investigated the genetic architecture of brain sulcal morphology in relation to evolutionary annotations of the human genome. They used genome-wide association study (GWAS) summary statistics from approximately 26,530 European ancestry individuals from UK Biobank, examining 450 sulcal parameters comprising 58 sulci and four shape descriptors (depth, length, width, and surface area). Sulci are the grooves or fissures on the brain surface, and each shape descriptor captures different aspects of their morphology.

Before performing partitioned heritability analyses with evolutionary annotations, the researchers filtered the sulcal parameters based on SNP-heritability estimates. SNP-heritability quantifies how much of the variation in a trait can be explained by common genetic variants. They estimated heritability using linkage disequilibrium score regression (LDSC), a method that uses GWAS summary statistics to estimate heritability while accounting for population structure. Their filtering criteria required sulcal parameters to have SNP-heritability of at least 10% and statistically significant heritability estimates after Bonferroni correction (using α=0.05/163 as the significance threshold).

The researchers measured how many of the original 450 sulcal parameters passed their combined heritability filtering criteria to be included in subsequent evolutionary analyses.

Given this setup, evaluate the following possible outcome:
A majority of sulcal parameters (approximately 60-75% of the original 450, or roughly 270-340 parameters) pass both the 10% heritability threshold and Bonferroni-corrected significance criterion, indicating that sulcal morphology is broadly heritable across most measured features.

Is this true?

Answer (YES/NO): NO